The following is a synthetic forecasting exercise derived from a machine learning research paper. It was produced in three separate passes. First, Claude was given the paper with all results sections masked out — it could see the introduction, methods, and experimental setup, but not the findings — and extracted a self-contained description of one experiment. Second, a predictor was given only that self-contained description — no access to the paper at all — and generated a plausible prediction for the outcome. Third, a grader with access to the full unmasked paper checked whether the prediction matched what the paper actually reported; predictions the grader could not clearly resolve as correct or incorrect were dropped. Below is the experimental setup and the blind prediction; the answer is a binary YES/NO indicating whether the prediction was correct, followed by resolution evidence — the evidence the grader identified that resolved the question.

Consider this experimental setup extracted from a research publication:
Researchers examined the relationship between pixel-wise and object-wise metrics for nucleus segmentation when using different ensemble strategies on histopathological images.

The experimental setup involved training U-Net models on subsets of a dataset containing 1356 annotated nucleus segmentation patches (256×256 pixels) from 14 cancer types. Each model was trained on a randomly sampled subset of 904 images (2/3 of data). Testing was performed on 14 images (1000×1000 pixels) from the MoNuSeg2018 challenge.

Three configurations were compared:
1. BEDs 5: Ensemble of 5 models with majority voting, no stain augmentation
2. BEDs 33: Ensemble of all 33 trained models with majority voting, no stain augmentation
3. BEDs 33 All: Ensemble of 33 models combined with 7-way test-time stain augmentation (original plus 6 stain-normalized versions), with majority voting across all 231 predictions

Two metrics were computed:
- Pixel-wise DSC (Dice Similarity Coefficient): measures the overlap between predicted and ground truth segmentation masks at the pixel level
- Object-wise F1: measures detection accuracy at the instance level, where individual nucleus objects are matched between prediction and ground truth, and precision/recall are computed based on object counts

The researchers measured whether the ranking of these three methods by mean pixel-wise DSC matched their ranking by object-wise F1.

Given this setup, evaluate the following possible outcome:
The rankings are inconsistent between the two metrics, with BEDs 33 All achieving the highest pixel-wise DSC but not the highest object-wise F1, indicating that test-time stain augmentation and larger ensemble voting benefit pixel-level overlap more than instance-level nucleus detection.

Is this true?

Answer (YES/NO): NO